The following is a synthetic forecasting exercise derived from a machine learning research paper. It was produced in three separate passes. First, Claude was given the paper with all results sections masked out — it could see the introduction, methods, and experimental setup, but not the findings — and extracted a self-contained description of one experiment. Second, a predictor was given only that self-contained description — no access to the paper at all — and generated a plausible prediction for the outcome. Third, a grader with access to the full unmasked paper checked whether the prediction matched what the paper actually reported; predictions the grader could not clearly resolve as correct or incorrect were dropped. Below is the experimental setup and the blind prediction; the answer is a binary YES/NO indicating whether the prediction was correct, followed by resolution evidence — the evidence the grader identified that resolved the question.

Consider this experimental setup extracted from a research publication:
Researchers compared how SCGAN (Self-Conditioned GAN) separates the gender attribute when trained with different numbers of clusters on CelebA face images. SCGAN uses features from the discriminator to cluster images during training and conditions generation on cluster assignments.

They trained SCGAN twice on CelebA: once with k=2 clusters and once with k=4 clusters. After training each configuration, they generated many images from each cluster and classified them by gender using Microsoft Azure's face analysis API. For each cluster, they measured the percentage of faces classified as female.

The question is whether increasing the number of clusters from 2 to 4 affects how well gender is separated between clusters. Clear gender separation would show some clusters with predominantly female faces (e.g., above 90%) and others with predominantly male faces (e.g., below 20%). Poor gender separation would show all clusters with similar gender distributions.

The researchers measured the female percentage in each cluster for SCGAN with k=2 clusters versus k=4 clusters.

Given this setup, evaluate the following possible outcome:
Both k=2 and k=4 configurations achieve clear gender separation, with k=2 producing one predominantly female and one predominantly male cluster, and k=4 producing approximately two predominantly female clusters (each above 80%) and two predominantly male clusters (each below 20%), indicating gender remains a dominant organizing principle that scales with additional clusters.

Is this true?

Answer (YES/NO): NO